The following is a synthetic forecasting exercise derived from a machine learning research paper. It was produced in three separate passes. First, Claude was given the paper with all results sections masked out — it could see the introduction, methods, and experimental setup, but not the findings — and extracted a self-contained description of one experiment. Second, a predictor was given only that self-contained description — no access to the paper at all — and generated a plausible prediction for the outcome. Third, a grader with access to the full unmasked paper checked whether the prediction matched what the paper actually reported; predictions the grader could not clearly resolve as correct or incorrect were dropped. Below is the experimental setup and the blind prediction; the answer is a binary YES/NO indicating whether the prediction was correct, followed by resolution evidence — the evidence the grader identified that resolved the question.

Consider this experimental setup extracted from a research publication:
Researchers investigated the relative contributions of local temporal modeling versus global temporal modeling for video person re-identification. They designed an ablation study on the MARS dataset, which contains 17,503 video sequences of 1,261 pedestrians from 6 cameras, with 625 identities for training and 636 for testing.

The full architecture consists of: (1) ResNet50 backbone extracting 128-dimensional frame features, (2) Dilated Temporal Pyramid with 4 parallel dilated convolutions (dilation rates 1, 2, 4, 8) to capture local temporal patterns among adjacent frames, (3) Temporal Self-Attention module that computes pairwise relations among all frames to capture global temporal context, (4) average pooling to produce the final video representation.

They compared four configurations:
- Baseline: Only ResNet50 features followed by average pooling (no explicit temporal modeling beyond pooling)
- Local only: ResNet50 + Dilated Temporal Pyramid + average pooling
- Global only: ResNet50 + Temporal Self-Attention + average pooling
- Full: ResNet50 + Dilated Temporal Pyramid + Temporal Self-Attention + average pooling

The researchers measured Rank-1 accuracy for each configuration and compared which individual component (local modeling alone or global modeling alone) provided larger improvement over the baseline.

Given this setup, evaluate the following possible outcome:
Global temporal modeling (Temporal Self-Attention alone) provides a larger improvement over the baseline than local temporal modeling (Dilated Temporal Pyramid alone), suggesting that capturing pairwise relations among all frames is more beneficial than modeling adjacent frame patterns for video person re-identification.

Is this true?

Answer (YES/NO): NO